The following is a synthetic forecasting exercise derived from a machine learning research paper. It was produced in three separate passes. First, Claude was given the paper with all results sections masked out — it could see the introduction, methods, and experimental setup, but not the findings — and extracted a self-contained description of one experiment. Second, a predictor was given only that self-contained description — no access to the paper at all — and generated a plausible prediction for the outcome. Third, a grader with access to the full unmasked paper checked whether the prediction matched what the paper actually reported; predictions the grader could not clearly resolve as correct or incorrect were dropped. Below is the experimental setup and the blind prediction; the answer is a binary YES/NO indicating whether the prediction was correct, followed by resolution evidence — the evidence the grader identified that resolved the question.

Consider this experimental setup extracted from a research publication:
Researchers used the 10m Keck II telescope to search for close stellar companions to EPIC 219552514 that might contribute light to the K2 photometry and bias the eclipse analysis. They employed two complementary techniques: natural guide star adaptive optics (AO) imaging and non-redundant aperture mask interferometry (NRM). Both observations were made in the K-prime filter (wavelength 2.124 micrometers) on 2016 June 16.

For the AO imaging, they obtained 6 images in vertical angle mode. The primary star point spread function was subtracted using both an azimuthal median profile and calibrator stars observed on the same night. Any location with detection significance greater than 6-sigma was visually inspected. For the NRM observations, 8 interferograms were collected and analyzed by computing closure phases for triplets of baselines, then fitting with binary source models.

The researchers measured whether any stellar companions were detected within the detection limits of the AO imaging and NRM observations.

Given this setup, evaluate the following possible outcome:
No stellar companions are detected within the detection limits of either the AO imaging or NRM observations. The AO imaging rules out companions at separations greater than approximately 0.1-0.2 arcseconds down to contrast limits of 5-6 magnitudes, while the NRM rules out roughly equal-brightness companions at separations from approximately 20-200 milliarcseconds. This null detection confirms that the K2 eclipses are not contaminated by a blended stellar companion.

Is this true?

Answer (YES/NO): YES